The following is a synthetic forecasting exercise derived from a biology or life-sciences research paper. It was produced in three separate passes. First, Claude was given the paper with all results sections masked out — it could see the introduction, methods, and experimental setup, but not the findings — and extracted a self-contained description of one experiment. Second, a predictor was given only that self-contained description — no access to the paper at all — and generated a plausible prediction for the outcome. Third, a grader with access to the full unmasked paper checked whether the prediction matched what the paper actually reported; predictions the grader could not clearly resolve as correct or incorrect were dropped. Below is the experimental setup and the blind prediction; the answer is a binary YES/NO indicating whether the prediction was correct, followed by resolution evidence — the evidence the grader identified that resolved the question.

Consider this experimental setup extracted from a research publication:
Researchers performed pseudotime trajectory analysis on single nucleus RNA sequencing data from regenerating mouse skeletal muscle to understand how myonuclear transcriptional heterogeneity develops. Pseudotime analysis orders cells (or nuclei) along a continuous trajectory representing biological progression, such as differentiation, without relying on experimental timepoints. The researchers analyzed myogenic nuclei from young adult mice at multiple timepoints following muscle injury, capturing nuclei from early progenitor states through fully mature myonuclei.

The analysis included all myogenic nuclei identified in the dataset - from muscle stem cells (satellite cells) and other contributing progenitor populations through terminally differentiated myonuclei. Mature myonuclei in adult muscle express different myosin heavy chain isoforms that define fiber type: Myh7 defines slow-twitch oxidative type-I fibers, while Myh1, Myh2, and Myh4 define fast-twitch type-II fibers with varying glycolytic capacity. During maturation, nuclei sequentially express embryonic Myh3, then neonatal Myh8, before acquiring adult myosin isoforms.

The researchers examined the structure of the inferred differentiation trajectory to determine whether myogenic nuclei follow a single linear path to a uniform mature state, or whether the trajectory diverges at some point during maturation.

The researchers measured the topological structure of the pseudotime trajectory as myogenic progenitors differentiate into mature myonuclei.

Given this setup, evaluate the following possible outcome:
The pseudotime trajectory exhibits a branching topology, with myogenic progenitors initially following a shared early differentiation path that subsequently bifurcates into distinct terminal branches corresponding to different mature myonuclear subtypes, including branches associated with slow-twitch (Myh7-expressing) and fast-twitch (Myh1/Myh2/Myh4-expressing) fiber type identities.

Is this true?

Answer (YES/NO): NO